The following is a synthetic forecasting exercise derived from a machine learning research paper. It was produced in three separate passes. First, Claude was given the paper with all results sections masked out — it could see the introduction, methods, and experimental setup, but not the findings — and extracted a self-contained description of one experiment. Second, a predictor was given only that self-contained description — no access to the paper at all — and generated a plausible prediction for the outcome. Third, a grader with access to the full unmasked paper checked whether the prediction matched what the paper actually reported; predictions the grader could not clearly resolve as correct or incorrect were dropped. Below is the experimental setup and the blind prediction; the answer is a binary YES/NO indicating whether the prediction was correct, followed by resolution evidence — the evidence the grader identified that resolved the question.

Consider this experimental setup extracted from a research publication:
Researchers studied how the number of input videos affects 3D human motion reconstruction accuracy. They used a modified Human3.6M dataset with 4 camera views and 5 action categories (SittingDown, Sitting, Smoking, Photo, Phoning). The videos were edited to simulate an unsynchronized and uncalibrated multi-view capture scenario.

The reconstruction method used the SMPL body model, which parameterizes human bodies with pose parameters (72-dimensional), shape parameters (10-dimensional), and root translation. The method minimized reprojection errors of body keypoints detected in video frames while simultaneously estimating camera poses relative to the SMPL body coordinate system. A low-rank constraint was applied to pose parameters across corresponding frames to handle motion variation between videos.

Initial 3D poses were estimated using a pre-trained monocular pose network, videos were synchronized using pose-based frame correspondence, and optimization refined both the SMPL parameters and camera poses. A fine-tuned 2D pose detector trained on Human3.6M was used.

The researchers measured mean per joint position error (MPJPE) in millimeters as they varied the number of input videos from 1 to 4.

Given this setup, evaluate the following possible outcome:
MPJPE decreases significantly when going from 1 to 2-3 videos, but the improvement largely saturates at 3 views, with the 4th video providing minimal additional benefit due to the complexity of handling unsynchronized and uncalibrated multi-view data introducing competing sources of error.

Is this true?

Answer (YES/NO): NO